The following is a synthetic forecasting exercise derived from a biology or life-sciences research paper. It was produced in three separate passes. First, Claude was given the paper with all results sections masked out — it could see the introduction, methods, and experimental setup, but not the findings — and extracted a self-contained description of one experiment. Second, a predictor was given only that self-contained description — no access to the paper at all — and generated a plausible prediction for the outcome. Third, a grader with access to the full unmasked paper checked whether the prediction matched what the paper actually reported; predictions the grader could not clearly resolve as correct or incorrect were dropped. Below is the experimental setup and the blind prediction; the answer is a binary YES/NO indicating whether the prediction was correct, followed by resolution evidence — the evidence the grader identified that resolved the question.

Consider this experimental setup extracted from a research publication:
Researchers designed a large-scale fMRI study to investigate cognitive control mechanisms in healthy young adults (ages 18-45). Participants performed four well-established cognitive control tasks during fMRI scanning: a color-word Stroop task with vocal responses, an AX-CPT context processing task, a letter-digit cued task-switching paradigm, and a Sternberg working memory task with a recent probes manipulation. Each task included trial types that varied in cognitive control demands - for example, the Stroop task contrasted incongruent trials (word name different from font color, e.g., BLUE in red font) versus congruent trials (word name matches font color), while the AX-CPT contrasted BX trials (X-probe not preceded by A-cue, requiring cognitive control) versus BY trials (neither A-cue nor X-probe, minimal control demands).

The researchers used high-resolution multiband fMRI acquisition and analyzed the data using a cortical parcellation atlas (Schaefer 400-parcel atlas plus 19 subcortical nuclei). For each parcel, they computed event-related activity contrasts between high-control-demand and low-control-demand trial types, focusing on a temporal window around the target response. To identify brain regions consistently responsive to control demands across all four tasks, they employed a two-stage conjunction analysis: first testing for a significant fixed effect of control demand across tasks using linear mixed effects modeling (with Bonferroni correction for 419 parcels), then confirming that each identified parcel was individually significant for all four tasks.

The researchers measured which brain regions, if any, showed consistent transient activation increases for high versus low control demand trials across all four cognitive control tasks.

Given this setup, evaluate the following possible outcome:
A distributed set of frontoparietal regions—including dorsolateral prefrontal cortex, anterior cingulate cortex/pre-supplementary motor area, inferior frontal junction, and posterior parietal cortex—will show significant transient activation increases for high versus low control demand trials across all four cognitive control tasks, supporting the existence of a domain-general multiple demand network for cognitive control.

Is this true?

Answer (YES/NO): YES